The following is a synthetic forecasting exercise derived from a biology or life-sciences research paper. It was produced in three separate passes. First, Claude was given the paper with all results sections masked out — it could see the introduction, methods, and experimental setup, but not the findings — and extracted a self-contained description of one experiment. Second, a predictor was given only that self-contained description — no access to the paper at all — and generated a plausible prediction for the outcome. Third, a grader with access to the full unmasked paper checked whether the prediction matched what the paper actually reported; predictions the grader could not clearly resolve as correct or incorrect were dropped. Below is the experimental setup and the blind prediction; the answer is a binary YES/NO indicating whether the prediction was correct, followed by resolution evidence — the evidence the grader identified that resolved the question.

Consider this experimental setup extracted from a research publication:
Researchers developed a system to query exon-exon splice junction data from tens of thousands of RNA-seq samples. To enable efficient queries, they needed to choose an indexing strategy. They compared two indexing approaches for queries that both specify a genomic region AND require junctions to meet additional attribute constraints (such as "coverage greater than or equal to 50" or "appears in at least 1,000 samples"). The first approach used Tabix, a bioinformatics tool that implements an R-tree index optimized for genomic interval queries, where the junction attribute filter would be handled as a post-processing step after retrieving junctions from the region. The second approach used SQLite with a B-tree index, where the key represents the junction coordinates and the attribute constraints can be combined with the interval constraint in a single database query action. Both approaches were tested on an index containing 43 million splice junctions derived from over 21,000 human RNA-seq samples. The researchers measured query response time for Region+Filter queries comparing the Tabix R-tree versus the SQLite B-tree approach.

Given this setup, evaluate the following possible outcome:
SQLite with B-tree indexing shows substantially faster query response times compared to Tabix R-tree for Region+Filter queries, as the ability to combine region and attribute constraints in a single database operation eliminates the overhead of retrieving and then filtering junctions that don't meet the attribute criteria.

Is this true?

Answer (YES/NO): YES